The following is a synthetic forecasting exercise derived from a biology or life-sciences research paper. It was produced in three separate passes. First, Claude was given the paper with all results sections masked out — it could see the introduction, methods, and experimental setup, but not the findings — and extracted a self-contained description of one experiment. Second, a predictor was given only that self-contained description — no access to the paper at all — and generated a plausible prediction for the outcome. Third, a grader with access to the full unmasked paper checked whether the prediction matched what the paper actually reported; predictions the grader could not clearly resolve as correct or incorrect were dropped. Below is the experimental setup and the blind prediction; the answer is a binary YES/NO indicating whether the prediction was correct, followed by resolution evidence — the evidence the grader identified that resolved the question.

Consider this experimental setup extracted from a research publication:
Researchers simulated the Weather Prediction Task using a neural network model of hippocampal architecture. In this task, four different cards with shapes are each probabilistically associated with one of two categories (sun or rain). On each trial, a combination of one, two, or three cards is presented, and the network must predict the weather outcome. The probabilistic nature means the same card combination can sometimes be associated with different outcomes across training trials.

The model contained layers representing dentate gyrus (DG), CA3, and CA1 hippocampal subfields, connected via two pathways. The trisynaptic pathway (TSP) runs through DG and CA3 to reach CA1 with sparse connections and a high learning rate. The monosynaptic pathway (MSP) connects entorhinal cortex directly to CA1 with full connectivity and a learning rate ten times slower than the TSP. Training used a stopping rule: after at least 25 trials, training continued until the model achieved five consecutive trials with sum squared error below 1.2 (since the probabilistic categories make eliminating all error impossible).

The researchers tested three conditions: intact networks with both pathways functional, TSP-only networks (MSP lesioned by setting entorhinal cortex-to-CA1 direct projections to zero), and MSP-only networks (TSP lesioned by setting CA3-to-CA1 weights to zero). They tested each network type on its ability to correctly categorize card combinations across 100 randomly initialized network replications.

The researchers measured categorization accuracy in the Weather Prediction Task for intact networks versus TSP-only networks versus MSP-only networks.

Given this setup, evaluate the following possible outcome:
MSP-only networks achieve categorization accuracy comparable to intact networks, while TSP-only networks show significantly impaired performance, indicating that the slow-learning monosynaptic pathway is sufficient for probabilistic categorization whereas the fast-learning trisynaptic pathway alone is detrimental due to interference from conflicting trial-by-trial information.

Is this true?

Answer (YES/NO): NO